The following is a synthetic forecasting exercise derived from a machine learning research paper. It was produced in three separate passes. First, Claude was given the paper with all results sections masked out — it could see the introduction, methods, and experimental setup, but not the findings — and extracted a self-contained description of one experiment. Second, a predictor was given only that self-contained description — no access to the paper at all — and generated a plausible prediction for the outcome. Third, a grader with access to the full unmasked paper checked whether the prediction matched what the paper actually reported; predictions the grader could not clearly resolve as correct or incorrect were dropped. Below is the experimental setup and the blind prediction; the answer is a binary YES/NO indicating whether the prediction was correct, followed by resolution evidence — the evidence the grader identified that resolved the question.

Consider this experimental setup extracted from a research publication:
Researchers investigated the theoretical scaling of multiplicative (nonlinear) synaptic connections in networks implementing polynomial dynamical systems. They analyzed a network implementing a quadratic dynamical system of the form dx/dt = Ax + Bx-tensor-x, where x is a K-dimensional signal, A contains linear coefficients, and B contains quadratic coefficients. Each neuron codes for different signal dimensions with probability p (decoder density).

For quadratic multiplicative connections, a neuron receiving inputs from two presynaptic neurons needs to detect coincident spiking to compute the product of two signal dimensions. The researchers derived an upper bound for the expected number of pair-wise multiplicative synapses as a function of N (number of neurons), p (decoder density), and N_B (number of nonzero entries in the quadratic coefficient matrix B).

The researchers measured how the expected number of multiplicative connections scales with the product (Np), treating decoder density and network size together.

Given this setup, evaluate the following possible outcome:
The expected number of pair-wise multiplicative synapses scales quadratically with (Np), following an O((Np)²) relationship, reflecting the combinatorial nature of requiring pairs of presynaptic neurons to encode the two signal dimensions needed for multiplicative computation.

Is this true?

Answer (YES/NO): NO